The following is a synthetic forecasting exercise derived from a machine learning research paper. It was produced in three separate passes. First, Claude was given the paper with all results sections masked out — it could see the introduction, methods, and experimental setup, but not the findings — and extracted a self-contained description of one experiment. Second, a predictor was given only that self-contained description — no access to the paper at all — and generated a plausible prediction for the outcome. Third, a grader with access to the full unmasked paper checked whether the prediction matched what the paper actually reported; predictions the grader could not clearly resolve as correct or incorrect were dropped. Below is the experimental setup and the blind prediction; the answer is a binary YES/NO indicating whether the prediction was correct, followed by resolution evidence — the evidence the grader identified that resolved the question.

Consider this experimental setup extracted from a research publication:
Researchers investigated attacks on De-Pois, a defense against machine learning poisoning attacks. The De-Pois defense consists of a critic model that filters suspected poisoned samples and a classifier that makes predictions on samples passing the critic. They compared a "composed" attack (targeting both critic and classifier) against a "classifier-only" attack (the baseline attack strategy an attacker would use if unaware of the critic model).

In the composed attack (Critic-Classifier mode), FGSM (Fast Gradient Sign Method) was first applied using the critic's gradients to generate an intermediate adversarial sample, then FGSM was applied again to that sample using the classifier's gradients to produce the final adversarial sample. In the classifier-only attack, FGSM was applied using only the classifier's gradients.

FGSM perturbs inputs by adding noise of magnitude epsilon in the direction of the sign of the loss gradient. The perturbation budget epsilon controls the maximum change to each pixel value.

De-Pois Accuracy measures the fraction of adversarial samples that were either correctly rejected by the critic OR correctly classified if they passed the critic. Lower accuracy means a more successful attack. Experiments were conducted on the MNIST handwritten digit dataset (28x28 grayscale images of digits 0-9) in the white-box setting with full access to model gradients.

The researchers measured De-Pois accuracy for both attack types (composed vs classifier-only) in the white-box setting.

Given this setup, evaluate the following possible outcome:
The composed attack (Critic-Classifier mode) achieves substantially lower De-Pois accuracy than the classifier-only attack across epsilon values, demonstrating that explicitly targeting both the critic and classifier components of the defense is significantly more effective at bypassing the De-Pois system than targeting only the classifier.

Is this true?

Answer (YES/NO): YES